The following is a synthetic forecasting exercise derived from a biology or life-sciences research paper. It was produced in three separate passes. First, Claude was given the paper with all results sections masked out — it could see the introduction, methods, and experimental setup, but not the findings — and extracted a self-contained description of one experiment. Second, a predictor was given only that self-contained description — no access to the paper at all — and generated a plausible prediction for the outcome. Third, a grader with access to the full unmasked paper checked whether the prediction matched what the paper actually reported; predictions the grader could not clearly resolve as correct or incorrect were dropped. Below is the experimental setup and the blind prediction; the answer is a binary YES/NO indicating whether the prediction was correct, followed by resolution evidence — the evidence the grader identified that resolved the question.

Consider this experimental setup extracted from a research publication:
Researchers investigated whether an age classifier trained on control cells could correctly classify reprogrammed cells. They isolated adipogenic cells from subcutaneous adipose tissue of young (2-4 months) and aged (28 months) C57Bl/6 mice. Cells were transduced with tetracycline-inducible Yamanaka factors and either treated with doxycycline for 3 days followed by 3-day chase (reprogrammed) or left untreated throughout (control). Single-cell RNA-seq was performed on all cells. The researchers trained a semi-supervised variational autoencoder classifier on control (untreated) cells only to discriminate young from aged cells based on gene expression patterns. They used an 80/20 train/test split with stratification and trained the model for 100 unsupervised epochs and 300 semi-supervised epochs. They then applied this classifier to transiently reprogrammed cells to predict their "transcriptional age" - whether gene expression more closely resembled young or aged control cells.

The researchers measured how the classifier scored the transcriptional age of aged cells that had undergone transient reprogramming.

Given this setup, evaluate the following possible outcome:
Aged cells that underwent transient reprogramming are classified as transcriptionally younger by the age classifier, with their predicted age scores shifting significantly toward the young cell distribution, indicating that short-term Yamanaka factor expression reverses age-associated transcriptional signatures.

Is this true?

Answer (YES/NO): YES